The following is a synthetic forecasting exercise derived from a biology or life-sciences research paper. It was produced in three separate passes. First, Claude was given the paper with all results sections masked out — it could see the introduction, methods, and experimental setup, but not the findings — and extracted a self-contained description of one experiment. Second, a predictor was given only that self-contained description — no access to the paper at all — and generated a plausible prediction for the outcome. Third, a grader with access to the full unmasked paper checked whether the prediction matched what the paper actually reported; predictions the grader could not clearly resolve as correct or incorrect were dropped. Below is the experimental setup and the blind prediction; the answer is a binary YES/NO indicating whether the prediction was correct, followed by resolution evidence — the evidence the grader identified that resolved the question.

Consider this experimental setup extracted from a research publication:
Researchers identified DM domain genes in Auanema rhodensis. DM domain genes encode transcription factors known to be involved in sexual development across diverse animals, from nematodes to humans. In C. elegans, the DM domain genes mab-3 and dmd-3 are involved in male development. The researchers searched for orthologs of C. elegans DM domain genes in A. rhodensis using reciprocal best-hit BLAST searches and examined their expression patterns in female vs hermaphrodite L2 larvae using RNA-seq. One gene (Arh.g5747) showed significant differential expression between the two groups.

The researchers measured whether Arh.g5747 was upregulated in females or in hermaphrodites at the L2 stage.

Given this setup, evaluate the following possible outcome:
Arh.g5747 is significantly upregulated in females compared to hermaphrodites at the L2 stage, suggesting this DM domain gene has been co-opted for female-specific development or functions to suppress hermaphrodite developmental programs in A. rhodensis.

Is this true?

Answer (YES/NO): NO